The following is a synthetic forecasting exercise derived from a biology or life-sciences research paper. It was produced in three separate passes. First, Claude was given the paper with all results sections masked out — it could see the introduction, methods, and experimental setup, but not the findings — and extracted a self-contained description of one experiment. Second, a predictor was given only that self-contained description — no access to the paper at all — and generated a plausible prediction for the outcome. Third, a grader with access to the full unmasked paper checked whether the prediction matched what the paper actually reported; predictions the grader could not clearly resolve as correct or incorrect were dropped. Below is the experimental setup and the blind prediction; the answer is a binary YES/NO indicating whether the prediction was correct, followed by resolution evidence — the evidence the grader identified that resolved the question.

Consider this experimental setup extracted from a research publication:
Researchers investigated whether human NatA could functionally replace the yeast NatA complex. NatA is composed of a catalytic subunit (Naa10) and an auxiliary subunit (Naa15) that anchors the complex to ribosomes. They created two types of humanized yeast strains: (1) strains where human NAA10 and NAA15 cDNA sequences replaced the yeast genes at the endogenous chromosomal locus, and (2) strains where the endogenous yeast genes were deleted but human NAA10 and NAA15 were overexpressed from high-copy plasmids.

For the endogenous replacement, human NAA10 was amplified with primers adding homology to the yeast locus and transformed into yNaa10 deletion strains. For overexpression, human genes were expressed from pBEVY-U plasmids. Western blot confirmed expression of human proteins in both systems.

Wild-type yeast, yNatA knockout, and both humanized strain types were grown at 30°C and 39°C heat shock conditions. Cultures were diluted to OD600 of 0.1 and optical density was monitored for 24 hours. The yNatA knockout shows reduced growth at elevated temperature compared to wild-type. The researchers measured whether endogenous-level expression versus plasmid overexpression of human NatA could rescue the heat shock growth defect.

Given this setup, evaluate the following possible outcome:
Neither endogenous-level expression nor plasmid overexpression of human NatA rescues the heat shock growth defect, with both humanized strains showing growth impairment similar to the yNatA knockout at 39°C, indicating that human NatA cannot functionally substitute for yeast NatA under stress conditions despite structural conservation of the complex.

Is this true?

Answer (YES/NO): NO